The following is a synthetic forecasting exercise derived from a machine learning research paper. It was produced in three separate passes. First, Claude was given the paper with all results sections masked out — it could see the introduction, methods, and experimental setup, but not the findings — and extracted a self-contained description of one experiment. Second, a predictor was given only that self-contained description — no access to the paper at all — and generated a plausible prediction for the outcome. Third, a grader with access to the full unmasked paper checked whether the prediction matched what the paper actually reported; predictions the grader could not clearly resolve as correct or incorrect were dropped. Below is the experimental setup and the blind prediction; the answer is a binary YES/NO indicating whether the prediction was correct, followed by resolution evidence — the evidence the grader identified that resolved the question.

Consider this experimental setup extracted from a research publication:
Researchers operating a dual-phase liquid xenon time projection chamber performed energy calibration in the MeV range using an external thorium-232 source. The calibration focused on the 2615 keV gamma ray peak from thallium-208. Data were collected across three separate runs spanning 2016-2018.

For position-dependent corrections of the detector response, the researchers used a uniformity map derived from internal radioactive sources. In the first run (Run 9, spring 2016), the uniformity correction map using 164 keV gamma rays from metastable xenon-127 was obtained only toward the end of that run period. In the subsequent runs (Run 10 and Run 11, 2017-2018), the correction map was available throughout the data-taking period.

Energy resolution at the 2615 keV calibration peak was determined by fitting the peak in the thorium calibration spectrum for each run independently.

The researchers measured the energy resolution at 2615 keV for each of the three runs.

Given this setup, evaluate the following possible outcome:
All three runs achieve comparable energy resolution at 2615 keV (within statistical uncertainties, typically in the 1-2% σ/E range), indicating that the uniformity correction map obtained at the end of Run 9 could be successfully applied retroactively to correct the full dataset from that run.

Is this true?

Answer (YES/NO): NO